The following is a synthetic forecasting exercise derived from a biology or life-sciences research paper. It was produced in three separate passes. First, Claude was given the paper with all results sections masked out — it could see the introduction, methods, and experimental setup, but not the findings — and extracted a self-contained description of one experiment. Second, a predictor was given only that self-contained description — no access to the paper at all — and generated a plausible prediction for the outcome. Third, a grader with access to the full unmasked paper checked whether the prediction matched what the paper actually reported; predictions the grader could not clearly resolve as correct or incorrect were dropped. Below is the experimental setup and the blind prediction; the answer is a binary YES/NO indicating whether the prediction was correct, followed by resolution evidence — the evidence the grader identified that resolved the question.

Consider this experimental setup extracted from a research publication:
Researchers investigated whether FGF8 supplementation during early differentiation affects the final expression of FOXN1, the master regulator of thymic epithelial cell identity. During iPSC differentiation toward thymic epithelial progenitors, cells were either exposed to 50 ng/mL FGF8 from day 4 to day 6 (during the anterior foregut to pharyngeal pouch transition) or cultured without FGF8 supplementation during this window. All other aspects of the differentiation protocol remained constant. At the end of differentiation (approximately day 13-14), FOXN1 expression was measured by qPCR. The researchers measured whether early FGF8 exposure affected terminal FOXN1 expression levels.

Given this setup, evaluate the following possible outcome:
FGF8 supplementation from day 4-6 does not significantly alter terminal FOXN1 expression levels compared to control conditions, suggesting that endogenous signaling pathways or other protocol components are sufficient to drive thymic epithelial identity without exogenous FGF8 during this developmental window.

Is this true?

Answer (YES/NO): NO